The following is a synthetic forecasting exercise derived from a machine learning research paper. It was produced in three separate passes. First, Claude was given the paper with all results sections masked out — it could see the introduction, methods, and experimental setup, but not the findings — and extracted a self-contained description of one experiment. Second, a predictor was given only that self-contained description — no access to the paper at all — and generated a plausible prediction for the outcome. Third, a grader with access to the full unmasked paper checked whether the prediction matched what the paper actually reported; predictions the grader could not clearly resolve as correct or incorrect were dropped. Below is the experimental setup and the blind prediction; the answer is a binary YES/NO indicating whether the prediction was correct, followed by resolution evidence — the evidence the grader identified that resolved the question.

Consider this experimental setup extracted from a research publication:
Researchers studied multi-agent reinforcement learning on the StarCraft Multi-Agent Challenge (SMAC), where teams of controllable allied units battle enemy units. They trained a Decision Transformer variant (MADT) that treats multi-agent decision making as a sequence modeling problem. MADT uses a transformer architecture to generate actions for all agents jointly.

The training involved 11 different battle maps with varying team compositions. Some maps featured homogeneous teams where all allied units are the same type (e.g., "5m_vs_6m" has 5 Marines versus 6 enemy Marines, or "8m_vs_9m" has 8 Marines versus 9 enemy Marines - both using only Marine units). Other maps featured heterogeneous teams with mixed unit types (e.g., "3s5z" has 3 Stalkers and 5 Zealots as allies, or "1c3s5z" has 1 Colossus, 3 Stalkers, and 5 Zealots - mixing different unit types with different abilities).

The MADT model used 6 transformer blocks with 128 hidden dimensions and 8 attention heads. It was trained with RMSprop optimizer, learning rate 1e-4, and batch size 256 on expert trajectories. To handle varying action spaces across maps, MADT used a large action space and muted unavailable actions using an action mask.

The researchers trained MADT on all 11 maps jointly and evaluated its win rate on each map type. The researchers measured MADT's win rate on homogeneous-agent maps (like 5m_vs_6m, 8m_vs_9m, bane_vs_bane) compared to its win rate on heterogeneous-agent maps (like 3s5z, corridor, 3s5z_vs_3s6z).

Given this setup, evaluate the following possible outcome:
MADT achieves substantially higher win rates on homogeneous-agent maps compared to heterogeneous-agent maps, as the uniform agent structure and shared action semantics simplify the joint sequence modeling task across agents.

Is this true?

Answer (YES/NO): YES